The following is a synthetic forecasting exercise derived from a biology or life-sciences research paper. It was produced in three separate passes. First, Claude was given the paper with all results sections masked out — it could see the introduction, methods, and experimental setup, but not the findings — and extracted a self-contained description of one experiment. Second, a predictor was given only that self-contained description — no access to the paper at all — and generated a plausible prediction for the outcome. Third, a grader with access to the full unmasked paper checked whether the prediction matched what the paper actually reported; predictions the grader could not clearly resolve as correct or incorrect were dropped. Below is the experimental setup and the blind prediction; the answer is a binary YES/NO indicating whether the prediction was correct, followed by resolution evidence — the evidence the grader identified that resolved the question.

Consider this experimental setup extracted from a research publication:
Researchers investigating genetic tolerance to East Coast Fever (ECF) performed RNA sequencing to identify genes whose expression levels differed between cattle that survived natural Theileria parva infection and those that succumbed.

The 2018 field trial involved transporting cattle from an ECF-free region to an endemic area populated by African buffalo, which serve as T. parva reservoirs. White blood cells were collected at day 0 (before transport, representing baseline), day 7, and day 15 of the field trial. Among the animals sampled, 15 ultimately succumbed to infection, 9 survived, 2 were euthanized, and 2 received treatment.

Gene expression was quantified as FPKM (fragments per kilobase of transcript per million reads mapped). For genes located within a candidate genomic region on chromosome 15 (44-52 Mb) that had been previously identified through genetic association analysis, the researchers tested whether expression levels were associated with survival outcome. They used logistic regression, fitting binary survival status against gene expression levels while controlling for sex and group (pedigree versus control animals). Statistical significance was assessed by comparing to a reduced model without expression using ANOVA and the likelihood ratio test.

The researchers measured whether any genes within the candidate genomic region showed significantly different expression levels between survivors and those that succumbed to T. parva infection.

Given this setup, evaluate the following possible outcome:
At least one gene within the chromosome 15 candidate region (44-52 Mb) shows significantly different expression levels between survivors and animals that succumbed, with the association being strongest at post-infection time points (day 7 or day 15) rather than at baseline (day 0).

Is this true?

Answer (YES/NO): NO